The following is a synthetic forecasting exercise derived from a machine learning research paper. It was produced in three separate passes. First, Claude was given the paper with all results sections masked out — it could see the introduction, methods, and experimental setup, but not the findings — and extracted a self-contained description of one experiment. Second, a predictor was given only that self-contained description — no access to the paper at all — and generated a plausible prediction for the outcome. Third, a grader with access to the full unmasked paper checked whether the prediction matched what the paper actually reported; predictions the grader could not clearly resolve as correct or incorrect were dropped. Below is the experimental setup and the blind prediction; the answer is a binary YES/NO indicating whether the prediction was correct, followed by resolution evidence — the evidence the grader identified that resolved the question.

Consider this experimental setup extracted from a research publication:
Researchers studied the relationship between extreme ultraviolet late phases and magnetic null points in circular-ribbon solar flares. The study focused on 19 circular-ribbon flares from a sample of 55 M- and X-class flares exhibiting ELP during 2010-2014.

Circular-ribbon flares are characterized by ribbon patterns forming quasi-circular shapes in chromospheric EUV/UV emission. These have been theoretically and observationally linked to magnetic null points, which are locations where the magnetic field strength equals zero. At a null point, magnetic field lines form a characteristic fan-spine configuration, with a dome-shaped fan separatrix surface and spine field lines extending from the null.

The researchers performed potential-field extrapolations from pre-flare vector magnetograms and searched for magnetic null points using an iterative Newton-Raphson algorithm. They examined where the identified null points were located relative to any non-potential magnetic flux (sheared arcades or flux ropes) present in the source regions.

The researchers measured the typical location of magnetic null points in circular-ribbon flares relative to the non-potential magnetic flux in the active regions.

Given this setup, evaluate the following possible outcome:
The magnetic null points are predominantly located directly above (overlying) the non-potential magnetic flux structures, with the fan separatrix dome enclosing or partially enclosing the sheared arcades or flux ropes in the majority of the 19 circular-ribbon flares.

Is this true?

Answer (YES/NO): YES